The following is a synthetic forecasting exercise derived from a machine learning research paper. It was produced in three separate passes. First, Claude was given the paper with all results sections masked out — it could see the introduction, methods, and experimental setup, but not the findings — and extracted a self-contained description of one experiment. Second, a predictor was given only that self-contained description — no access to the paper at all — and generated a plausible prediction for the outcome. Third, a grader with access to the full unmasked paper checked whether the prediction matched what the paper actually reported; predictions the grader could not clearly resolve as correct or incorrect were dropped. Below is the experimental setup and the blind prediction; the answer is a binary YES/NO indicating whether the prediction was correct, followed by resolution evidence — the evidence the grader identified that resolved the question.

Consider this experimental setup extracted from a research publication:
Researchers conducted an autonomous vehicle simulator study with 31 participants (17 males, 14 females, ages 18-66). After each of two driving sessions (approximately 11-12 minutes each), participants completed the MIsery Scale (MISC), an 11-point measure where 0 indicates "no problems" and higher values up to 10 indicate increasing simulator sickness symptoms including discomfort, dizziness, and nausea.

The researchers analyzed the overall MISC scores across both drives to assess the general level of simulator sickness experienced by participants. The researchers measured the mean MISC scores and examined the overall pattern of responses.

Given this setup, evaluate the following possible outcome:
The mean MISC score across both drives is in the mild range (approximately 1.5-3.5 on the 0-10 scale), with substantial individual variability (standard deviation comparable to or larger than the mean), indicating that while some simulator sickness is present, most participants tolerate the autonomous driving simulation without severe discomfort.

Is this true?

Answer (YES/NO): NO